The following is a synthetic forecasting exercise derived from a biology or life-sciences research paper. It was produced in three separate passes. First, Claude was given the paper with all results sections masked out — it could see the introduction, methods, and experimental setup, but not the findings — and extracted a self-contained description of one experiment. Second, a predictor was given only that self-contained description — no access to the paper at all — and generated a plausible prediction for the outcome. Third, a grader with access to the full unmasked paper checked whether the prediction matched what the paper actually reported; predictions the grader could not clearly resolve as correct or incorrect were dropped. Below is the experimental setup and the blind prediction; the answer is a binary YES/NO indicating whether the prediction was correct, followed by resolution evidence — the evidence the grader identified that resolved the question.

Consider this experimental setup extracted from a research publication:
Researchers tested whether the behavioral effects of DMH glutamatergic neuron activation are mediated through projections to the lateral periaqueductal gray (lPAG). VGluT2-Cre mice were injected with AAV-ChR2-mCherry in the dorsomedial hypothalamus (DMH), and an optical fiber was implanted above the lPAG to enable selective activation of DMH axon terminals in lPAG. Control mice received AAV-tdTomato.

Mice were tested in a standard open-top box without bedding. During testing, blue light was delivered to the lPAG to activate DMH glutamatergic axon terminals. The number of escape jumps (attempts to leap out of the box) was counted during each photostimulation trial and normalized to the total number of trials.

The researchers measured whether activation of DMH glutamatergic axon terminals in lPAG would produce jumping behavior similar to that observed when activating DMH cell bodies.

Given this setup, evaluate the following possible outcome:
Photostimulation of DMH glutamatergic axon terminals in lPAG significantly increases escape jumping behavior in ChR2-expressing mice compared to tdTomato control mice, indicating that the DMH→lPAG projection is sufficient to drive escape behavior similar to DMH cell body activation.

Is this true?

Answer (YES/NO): YES